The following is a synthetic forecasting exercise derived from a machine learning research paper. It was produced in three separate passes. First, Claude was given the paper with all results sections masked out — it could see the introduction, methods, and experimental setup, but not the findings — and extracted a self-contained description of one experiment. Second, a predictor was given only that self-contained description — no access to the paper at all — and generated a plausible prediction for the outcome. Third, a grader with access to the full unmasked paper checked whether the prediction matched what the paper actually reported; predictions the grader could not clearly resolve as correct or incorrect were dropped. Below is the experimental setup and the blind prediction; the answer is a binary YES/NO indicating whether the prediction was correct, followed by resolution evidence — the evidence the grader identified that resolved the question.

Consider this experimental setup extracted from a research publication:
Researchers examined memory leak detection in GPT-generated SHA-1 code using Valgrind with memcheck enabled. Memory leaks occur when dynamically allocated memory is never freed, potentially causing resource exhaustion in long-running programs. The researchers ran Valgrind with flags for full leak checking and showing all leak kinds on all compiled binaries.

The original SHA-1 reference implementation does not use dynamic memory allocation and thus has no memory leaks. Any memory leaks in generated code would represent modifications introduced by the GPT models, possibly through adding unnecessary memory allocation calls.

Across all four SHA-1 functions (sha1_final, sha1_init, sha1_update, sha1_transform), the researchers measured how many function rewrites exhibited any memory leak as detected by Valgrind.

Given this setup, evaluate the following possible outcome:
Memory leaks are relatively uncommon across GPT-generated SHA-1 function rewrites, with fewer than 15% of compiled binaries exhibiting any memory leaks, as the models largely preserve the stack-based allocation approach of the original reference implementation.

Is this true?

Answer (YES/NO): YES